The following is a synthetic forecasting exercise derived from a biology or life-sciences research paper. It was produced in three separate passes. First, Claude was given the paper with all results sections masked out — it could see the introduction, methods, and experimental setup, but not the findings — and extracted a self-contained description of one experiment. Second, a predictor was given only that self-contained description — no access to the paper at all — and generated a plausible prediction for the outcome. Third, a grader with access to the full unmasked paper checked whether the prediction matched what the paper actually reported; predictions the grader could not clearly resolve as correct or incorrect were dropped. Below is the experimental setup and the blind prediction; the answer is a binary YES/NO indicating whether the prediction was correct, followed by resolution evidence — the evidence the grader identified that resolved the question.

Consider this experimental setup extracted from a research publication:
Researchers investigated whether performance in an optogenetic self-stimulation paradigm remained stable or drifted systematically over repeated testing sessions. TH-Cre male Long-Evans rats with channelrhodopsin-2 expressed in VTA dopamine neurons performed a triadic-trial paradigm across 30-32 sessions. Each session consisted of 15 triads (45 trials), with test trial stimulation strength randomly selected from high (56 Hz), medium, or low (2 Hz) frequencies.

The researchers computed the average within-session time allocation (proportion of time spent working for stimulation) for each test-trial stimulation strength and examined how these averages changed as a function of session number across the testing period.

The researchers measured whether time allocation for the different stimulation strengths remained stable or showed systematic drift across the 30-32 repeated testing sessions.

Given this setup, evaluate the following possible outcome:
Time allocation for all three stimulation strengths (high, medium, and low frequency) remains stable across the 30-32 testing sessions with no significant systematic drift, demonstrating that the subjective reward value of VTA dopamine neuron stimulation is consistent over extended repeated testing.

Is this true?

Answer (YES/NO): NO